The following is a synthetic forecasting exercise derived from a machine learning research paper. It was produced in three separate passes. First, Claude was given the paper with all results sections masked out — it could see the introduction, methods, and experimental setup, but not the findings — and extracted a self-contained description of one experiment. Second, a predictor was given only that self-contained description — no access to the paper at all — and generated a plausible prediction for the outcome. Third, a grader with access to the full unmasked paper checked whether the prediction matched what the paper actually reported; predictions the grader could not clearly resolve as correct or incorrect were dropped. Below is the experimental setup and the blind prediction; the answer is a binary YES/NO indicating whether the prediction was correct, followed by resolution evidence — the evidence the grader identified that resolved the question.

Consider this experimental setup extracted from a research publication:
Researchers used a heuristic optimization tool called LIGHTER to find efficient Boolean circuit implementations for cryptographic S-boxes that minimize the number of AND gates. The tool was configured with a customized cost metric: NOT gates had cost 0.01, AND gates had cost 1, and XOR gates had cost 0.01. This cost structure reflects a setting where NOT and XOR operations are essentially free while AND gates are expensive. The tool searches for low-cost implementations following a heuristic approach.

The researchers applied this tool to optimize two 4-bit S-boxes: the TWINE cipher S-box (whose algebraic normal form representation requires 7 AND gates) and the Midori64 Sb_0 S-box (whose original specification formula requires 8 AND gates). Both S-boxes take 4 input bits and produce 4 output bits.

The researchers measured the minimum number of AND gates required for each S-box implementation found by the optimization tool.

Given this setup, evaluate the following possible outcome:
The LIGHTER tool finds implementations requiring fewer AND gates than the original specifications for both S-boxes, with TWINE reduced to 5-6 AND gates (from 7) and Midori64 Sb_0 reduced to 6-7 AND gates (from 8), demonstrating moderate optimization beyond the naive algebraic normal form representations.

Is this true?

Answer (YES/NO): NO